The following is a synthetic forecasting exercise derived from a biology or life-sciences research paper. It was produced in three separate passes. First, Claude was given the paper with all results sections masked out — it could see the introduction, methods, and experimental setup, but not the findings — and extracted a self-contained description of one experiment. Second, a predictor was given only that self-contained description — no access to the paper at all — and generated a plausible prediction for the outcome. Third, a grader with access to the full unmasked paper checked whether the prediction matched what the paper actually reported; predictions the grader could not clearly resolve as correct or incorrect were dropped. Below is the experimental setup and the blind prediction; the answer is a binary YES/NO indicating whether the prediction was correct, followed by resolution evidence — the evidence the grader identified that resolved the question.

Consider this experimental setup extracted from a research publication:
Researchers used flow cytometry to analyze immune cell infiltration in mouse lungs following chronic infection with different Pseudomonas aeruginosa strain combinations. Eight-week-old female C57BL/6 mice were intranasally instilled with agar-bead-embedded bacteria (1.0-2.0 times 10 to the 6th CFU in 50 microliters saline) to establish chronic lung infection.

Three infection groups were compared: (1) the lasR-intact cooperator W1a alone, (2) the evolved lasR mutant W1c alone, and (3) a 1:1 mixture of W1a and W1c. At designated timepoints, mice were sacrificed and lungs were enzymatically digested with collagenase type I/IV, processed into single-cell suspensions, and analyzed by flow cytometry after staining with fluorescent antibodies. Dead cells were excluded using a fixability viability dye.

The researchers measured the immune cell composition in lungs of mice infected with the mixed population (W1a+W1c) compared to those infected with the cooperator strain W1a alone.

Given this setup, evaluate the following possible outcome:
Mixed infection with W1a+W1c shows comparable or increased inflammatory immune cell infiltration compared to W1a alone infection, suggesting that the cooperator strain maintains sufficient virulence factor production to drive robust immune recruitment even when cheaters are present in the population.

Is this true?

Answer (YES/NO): NO